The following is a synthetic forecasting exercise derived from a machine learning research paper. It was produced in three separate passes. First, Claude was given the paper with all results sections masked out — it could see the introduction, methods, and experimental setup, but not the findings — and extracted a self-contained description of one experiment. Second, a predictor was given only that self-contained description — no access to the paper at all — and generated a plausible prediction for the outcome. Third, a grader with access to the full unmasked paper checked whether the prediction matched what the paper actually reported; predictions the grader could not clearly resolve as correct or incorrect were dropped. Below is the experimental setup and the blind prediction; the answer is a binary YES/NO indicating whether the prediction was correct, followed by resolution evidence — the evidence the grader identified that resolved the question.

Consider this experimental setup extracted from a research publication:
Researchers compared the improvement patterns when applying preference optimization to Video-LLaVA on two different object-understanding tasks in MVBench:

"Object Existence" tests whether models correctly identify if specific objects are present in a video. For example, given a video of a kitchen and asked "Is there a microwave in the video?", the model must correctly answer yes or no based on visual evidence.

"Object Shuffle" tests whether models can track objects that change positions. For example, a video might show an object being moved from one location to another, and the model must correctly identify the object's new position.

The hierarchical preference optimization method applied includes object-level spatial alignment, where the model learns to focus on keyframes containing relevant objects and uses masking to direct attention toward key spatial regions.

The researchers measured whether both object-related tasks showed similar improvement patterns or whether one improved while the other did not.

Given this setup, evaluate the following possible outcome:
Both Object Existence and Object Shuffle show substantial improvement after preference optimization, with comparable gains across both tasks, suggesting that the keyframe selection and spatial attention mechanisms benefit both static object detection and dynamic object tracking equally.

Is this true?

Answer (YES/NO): NO